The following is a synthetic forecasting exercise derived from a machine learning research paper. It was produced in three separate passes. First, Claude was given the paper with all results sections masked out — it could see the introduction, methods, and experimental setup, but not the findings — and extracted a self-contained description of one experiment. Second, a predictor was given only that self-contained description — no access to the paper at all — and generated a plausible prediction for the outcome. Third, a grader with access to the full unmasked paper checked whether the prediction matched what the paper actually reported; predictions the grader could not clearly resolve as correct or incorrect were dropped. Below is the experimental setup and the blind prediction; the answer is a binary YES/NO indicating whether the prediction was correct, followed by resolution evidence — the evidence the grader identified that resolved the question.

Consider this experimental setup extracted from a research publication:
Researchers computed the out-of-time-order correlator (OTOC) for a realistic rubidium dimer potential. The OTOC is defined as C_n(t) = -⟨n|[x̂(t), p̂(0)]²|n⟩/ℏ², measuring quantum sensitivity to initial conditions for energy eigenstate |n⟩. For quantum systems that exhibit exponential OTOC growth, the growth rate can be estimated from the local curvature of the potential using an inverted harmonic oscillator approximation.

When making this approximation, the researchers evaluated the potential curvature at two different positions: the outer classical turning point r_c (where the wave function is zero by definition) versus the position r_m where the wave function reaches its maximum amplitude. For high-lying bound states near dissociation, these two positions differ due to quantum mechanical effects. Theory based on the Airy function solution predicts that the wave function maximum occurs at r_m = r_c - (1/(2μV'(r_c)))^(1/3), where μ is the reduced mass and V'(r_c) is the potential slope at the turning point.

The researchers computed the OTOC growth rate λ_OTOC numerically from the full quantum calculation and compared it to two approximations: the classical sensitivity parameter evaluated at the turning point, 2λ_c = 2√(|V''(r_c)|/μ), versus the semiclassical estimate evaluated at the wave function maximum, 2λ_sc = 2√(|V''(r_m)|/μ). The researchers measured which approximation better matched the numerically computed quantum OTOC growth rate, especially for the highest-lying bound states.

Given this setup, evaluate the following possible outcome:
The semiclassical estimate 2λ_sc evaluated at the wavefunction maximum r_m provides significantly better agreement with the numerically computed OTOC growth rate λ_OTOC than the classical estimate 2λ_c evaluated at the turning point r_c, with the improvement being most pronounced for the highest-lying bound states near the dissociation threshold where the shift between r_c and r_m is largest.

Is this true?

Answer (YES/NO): NO